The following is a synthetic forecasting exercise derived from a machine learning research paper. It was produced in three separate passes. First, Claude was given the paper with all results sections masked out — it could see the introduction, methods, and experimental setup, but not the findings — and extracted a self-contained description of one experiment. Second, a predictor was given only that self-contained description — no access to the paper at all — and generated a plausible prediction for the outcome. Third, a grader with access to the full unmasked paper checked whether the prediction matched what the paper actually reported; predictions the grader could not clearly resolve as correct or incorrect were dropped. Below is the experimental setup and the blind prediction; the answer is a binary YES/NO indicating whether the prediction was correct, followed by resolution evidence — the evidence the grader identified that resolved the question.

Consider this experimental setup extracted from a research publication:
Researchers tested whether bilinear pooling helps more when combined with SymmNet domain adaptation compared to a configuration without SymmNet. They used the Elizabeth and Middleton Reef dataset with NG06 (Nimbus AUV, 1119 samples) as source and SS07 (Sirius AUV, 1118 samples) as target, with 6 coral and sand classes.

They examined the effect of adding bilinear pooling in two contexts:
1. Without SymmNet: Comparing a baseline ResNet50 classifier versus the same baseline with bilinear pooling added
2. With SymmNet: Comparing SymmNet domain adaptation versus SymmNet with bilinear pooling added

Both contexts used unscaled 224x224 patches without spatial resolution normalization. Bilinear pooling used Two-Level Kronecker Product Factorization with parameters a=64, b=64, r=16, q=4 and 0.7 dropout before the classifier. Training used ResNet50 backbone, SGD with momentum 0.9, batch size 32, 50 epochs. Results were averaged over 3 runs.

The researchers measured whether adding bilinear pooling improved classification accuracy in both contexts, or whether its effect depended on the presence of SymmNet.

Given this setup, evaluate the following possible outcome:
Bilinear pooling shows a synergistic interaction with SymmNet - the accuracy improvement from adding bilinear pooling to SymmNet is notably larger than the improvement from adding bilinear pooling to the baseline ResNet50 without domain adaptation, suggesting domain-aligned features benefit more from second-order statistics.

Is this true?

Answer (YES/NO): NO